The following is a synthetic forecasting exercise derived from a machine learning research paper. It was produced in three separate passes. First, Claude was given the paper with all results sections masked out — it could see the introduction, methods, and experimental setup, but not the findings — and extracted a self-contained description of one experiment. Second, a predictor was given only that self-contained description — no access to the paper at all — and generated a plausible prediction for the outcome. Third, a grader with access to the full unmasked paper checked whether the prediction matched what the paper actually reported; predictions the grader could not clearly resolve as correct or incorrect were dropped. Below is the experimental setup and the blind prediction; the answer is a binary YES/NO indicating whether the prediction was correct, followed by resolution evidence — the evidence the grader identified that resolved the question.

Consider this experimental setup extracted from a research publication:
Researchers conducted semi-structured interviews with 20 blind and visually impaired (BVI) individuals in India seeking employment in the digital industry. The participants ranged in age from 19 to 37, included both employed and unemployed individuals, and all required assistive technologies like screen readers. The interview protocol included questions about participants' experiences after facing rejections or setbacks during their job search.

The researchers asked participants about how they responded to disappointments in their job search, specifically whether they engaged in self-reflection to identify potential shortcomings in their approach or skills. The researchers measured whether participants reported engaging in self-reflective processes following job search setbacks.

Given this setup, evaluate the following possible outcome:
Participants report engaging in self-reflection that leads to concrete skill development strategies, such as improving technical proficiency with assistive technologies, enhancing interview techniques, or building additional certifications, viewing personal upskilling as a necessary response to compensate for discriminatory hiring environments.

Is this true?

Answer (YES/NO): NO